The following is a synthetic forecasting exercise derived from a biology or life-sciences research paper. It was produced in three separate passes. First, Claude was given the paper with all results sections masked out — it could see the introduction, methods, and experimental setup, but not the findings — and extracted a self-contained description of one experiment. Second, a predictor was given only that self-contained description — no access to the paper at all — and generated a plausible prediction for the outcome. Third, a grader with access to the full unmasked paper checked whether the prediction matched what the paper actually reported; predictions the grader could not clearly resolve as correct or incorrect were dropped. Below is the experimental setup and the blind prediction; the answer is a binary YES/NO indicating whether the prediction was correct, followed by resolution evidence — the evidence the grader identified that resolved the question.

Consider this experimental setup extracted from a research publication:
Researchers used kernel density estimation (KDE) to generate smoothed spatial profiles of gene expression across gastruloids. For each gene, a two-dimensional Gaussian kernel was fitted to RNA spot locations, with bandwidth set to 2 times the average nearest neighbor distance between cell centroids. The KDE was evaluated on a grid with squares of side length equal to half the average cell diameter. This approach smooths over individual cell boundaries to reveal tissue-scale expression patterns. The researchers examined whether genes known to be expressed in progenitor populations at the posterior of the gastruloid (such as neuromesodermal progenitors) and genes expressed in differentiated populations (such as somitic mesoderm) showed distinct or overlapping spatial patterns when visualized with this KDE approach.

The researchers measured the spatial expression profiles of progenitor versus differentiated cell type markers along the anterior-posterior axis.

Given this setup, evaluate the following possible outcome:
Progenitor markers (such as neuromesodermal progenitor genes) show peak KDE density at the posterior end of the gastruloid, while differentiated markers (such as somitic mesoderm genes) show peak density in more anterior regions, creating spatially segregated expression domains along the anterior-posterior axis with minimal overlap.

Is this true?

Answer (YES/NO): YES